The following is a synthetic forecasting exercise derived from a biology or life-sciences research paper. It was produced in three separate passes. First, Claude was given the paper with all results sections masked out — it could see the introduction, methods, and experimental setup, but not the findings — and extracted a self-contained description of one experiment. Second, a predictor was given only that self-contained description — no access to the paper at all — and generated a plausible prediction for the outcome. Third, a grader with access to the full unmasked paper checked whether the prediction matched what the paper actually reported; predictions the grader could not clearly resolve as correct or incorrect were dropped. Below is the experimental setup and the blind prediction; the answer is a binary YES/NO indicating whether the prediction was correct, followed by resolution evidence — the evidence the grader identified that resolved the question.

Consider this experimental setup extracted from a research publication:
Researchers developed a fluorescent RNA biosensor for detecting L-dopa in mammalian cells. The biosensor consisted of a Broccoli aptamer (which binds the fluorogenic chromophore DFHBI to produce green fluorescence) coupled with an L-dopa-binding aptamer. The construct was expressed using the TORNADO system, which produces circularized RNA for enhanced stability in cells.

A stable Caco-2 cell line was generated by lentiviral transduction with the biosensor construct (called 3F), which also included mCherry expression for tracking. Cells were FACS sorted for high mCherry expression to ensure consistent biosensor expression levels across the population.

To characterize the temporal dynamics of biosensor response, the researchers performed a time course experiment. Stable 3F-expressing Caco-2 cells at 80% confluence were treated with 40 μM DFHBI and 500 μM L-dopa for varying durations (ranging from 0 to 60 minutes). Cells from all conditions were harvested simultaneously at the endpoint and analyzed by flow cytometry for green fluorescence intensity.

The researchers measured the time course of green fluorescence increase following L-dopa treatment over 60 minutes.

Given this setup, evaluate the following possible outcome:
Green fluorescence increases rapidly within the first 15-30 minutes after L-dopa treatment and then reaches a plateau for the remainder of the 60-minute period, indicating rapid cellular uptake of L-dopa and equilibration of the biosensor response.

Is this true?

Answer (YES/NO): NO